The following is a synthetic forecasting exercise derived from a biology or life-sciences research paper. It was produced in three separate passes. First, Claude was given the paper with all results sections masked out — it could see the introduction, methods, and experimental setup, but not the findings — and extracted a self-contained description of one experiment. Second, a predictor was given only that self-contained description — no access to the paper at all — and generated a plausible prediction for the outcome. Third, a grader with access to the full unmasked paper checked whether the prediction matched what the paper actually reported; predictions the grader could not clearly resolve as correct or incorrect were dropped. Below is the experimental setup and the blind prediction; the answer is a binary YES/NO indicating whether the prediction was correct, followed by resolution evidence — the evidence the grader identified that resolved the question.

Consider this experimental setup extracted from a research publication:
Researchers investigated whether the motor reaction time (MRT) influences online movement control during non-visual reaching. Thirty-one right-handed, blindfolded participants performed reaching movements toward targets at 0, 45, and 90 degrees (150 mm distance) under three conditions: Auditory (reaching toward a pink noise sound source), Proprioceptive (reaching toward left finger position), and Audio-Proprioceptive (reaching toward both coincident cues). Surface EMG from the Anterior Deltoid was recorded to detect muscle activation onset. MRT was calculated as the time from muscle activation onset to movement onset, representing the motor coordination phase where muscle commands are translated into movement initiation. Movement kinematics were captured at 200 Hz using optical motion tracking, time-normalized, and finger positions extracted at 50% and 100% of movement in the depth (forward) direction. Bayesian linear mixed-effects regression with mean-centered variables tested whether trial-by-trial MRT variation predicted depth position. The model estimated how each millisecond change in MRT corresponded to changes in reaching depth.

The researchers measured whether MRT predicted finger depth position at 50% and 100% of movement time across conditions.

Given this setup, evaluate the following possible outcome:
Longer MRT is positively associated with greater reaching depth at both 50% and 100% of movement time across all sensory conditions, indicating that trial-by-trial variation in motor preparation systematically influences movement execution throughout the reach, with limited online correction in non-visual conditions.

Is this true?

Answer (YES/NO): NO